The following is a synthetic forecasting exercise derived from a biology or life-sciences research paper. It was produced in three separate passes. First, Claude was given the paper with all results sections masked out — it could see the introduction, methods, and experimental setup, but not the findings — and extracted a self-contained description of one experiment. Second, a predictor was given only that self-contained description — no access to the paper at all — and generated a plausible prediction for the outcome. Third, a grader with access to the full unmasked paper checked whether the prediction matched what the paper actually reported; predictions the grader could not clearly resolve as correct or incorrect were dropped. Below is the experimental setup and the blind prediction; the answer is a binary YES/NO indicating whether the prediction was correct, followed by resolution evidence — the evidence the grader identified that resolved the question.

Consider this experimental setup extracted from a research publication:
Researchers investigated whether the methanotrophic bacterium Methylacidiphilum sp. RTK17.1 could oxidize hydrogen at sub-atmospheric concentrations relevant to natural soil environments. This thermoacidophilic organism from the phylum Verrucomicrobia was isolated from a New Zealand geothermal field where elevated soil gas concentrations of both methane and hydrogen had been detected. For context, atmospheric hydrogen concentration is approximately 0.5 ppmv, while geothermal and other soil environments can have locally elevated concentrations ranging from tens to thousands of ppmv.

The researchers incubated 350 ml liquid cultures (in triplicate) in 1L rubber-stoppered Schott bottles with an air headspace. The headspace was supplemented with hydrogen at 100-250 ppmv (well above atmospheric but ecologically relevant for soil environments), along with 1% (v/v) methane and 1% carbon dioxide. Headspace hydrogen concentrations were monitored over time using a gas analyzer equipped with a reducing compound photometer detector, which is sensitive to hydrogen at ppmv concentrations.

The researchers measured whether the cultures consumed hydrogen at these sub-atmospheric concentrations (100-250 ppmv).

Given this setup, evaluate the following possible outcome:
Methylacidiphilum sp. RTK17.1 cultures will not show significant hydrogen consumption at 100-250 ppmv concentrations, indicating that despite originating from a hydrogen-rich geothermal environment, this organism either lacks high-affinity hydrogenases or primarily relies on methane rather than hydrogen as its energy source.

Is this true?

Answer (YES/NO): NO